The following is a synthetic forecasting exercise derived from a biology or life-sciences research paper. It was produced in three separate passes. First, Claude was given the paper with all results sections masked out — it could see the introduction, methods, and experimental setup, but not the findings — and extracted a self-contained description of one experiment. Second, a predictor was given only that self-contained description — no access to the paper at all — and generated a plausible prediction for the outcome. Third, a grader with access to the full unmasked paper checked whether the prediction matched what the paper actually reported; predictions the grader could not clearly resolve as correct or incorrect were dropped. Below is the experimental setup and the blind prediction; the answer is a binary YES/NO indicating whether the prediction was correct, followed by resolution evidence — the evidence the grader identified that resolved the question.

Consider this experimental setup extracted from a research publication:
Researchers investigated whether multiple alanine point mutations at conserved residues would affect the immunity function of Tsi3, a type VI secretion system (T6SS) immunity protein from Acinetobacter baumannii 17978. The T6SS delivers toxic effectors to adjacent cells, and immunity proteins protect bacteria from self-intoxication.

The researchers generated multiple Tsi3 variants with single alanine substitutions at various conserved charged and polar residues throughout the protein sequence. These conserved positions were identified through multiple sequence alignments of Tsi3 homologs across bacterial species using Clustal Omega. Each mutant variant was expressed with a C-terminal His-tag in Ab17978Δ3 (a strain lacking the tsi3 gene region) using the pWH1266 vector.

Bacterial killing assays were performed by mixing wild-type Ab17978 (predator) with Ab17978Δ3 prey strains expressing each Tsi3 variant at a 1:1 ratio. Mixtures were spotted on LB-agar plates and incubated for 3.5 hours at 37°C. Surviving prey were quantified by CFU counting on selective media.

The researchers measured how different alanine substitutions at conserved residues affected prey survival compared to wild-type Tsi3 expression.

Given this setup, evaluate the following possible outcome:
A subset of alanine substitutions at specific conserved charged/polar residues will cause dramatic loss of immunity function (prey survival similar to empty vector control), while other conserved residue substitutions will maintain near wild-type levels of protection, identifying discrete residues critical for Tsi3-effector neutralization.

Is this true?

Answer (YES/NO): NO